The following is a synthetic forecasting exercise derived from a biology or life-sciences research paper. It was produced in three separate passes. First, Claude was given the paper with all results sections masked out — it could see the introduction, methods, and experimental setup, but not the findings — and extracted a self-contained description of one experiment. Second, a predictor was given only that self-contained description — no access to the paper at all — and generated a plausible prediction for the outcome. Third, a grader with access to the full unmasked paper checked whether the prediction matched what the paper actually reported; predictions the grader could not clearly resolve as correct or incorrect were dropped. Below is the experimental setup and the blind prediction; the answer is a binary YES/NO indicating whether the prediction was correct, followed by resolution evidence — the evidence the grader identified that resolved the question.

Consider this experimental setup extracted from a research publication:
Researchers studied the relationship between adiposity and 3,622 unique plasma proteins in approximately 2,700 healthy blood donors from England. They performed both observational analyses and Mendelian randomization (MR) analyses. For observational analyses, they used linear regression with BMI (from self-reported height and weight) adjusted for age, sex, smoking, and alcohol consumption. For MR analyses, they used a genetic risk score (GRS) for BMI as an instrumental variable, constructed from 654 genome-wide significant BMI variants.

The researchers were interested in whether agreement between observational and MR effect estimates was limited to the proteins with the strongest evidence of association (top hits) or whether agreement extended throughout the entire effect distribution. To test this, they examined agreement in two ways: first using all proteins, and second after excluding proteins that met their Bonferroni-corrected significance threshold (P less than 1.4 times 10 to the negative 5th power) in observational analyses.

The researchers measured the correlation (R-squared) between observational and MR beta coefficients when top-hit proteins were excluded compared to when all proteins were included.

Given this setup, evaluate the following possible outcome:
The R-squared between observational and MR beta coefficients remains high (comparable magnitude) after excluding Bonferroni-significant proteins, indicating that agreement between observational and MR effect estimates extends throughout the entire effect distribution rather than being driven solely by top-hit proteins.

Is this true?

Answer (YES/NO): YES